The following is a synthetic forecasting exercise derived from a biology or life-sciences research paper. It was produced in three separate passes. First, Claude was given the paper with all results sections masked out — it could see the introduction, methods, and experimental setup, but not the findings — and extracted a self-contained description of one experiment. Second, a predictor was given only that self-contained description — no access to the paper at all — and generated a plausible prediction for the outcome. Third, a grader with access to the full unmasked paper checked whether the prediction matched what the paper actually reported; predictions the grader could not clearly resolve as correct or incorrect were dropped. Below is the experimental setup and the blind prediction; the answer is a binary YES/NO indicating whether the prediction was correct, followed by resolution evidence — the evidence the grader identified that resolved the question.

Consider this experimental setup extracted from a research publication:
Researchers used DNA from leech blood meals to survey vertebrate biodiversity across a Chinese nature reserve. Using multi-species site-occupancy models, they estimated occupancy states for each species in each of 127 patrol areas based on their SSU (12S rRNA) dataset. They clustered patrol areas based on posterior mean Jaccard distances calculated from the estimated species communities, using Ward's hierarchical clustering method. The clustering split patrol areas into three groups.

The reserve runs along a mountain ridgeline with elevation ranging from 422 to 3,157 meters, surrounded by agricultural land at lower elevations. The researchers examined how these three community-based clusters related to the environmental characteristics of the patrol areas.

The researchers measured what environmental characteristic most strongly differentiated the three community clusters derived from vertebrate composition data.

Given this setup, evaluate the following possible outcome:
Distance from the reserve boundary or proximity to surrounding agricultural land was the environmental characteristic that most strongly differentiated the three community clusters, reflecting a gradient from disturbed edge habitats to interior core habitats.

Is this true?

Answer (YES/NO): NO